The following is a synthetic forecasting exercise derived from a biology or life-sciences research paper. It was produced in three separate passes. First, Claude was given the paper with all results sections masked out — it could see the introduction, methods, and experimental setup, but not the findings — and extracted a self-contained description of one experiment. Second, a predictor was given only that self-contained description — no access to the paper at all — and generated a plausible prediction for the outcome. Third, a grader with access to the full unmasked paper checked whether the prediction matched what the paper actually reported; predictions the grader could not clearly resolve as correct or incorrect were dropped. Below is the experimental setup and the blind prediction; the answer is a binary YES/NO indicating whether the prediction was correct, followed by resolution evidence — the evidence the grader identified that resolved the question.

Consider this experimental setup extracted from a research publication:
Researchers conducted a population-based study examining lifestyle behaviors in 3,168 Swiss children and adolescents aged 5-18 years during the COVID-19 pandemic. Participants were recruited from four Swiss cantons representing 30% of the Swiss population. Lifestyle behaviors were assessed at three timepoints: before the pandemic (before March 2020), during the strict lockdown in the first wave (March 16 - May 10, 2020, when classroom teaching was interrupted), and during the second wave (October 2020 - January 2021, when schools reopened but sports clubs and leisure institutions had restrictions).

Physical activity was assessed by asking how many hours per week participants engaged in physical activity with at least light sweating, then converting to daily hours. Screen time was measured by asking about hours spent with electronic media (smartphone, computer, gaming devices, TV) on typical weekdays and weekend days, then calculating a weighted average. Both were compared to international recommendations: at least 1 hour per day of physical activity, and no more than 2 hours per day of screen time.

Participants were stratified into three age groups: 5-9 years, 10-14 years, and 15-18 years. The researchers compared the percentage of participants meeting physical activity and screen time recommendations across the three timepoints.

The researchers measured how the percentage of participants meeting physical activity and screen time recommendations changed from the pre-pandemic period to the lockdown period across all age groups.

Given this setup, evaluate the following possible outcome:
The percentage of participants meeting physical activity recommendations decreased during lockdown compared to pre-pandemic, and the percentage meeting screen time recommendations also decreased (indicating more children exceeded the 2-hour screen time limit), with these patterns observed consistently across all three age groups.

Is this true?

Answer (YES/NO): YES